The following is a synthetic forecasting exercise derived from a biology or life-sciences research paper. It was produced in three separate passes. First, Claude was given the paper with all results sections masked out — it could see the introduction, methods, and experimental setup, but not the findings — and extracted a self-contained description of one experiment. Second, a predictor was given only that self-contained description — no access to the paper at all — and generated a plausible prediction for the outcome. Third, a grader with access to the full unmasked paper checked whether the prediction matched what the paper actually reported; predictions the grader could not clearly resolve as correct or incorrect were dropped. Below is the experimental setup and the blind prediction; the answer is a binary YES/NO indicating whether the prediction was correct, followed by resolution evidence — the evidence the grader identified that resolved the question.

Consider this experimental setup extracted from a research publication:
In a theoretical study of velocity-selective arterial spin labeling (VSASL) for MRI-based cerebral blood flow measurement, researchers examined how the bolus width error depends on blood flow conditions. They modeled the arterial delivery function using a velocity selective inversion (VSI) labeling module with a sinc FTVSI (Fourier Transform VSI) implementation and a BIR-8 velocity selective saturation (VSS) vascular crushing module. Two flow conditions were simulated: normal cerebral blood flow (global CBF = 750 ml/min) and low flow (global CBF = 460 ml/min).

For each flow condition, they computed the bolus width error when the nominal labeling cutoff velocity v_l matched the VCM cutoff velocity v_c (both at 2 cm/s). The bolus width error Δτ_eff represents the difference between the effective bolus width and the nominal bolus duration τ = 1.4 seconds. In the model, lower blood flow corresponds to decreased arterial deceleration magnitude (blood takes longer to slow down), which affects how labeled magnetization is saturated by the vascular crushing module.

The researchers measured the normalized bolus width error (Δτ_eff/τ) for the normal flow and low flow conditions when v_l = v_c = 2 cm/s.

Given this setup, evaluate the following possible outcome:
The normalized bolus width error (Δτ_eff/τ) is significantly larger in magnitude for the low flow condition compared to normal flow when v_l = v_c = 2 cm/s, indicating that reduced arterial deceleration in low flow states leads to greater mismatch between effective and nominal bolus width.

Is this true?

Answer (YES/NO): YES